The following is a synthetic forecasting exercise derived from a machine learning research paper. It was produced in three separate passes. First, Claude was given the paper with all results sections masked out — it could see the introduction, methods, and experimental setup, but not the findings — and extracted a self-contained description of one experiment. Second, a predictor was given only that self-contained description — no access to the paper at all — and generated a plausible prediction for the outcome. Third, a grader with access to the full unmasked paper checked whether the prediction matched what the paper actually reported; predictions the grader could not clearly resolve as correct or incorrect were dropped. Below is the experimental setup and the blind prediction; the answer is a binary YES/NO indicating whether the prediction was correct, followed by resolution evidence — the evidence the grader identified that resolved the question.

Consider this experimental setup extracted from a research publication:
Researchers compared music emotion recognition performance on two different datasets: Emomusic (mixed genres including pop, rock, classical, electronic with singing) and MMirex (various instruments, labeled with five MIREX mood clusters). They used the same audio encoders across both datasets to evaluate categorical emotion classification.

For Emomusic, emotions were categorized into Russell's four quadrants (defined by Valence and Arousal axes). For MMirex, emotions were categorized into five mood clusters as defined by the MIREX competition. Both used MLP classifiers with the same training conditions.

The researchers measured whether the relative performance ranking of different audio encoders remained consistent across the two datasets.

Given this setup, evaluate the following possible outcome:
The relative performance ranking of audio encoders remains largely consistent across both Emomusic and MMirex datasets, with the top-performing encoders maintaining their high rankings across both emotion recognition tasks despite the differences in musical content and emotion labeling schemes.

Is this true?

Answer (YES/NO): YES